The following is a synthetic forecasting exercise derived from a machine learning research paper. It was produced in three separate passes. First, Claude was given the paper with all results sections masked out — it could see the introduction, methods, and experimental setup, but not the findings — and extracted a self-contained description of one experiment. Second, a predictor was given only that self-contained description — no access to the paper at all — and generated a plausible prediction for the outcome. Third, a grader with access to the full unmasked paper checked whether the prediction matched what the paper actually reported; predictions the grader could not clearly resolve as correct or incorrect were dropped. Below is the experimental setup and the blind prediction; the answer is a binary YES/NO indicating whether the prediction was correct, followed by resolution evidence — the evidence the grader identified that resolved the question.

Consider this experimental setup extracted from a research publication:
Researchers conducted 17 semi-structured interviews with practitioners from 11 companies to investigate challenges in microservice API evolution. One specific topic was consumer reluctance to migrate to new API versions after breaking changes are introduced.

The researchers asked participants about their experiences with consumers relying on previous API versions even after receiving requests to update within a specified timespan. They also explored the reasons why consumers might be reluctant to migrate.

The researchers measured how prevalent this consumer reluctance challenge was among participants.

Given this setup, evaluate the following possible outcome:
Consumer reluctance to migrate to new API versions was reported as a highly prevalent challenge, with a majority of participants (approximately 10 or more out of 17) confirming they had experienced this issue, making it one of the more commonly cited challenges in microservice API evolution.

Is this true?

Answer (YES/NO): YES